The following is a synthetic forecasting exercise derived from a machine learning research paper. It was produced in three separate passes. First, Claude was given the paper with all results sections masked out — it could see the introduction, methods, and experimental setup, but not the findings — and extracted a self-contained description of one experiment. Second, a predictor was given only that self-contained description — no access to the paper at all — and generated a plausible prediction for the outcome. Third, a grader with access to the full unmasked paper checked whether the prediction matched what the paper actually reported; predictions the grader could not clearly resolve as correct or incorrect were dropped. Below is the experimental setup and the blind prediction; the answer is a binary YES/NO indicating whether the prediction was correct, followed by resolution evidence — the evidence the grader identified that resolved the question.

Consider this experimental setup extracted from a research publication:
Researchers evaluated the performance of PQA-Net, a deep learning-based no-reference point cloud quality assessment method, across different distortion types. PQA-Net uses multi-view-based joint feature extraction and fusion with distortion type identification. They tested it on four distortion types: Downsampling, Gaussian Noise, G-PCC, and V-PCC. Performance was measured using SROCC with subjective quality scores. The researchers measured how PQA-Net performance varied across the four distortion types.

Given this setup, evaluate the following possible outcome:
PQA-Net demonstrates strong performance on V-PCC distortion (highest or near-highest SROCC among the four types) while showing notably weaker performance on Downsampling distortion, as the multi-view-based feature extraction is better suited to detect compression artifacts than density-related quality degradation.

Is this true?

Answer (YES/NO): NO